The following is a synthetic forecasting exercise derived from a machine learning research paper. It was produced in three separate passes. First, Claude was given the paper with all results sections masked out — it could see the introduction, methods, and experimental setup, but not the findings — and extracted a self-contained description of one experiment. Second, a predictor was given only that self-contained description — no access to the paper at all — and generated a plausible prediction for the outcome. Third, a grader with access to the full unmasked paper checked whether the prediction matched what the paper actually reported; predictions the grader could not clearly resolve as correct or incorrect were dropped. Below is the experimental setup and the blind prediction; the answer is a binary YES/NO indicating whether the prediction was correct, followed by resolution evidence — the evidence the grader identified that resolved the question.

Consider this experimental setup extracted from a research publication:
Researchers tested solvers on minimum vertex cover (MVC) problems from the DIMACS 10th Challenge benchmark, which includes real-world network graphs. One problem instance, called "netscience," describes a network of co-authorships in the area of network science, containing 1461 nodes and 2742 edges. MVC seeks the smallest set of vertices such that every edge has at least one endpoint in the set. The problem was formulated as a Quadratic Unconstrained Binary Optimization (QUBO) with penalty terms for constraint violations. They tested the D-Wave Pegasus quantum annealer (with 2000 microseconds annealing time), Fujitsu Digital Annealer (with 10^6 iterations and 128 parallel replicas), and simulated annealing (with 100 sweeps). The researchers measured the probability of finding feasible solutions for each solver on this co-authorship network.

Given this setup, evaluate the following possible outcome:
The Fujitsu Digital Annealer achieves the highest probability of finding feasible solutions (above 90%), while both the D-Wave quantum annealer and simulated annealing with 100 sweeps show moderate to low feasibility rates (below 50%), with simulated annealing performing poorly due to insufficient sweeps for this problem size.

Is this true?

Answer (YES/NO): NO